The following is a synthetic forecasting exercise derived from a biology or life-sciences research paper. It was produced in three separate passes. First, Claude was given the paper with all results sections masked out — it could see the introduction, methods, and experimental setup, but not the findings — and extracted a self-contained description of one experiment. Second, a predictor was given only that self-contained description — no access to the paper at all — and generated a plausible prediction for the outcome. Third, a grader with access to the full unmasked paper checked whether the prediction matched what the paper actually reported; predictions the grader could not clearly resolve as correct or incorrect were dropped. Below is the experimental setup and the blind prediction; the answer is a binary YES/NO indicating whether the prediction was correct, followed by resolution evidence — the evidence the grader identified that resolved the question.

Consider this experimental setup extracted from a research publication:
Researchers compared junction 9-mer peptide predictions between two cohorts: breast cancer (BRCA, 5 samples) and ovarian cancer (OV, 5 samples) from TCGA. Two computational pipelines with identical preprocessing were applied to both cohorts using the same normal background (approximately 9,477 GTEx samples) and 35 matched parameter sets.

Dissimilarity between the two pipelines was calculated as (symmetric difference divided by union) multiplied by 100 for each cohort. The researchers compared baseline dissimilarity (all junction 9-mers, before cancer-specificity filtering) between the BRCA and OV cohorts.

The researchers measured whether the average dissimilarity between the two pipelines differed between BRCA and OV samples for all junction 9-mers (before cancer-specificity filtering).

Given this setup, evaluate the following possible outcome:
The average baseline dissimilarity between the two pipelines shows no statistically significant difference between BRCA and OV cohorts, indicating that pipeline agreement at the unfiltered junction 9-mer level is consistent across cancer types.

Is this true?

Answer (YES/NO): NO